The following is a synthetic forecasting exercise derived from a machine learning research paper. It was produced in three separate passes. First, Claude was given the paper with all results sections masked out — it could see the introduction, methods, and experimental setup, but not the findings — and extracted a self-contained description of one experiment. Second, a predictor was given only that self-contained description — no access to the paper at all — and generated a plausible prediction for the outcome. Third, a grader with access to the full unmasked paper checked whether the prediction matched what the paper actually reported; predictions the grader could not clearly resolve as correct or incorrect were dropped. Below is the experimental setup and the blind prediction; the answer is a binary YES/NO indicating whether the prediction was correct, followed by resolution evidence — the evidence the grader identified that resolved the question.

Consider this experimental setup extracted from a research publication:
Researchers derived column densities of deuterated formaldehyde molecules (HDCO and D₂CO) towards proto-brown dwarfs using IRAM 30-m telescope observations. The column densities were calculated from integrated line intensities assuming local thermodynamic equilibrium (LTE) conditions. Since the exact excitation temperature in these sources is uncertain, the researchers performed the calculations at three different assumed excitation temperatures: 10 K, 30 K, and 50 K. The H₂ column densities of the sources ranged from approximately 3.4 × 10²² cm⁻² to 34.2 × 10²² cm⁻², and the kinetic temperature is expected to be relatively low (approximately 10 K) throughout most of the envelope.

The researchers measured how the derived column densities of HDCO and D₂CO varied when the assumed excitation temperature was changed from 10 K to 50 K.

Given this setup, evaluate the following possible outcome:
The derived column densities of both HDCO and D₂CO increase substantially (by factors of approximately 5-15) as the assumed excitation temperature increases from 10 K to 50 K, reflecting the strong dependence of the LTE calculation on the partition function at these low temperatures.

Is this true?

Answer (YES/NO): NO